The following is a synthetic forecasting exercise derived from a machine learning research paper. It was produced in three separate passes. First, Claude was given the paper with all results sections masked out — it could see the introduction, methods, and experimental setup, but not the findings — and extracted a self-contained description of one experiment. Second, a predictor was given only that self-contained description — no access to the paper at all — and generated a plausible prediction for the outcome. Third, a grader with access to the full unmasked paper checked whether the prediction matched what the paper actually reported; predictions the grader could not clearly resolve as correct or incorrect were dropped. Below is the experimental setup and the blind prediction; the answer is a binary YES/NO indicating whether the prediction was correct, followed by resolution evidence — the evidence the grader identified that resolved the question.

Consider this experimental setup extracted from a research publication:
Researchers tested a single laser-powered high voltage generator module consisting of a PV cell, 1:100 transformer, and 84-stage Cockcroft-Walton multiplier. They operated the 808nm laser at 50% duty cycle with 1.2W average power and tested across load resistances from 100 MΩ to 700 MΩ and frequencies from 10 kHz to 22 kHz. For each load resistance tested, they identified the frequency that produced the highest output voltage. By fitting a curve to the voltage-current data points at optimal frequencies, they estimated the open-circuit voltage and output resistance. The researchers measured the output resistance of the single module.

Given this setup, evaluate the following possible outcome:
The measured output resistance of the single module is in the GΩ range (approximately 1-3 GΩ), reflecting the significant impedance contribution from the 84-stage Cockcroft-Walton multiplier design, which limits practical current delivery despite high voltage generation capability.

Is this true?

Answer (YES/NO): NO